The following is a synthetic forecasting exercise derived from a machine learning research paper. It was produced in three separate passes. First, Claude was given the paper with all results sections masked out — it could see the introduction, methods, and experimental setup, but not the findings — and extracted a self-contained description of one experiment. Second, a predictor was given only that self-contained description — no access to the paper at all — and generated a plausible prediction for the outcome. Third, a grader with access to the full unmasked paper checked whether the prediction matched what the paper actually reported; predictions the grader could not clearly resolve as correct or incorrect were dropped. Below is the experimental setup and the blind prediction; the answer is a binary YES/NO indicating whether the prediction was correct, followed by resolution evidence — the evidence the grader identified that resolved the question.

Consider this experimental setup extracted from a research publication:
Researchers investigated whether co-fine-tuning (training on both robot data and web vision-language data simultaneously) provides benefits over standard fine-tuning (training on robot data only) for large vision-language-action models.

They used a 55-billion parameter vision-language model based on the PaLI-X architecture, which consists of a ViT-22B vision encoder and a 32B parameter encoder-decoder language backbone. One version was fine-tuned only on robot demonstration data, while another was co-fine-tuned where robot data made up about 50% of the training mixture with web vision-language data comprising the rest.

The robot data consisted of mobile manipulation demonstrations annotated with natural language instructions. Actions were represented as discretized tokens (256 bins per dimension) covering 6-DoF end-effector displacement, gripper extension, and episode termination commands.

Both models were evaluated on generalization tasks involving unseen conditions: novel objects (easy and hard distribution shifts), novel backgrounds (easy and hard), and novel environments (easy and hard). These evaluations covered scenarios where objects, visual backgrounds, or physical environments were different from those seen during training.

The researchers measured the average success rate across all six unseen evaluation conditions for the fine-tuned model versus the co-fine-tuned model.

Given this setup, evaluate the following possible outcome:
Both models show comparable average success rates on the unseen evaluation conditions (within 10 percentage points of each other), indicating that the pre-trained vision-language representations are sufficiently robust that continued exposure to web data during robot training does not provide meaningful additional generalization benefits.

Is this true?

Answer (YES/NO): NO